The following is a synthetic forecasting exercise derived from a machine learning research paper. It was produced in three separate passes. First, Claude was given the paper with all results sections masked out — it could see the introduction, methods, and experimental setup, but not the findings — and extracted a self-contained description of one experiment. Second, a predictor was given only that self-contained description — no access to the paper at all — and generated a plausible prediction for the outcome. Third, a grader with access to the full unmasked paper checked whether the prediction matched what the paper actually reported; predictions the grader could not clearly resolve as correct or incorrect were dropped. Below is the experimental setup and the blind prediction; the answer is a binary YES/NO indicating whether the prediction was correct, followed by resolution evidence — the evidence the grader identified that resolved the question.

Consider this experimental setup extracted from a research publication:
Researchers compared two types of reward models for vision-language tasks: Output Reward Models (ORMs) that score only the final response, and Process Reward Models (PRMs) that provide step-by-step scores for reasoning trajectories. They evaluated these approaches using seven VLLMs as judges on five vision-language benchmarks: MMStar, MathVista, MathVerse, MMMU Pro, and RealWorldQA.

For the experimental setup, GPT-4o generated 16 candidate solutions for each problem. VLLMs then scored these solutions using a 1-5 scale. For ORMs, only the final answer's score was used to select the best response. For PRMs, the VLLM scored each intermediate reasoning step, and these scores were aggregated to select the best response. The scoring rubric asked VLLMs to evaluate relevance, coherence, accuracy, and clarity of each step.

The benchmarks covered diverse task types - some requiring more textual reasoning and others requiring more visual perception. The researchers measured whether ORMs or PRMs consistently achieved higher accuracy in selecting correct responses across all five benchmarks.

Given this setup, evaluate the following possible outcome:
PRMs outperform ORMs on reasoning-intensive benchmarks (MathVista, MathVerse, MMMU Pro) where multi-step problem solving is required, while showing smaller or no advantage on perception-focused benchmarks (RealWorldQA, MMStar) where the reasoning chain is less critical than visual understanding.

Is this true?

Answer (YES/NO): NO